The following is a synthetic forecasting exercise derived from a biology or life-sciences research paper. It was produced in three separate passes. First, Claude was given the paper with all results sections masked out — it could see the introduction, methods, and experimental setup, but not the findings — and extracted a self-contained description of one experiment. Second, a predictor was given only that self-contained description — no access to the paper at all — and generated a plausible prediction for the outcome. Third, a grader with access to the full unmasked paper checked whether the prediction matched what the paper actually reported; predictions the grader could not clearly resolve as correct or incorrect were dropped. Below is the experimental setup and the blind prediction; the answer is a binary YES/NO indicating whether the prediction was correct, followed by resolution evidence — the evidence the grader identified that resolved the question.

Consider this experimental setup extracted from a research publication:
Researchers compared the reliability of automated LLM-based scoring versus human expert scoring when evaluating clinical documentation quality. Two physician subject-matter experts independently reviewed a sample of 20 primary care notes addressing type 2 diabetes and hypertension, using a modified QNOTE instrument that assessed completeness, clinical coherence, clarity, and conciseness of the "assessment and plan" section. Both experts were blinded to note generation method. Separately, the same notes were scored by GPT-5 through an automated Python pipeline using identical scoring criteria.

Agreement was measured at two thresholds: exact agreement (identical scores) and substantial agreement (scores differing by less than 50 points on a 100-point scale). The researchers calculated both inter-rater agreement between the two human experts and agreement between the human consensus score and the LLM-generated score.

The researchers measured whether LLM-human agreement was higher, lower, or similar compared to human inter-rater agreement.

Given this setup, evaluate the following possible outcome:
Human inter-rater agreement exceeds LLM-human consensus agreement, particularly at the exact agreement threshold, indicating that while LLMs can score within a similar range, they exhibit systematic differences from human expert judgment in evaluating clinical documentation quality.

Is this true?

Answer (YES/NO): YES